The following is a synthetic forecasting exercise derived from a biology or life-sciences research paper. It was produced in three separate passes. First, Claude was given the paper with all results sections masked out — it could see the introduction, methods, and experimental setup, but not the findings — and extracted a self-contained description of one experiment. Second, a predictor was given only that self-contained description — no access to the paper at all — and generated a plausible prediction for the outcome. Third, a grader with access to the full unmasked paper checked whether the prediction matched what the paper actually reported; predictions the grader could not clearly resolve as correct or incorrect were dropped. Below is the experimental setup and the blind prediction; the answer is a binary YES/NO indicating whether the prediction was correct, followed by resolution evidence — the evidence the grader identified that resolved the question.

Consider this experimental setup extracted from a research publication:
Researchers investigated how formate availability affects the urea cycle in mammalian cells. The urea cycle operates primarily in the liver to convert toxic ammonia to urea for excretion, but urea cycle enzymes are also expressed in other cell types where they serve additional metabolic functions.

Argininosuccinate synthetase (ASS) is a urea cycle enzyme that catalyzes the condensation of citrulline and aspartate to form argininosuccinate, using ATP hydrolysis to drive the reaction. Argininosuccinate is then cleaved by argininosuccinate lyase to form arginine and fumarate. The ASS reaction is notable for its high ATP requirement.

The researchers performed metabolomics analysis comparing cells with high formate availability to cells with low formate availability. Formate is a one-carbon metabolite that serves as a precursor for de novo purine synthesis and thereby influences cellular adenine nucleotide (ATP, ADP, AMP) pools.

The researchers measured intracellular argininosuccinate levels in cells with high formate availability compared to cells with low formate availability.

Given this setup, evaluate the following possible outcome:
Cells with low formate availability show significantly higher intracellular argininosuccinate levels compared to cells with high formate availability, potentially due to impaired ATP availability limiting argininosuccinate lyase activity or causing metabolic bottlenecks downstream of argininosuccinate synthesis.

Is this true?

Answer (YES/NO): NO